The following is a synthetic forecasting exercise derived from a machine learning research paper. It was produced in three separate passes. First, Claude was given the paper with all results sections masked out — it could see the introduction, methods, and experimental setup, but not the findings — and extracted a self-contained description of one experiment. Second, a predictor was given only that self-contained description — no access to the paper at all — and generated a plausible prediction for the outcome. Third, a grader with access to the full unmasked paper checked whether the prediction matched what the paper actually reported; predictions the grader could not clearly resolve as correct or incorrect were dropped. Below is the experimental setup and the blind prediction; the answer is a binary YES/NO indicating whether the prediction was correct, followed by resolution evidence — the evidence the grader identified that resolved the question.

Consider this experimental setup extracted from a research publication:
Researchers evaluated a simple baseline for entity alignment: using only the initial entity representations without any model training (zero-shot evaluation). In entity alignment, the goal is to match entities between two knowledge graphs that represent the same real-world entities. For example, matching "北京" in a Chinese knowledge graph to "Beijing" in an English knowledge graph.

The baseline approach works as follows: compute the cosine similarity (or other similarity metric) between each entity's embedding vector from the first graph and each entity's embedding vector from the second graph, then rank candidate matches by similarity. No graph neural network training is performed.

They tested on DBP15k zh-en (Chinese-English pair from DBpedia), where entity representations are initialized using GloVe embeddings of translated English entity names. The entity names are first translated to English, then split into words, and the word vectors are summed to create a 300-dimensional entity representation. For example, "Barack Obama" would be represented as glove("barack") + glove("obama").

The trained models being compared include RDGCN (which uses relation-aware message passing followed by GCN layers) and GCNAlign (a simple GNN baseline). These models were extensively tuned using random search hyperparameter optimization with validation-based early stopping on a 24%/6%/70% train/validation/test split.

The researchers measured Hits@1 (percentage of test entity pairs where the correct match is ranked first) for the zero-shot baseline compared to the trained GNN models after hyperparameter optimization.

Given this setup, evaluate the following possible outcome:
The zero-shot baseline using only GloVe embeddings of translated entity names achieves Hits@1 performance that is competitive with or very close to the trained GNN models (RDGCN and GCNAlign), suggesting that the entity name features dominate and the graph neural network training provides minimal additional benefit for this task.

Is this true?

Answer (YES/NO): NO